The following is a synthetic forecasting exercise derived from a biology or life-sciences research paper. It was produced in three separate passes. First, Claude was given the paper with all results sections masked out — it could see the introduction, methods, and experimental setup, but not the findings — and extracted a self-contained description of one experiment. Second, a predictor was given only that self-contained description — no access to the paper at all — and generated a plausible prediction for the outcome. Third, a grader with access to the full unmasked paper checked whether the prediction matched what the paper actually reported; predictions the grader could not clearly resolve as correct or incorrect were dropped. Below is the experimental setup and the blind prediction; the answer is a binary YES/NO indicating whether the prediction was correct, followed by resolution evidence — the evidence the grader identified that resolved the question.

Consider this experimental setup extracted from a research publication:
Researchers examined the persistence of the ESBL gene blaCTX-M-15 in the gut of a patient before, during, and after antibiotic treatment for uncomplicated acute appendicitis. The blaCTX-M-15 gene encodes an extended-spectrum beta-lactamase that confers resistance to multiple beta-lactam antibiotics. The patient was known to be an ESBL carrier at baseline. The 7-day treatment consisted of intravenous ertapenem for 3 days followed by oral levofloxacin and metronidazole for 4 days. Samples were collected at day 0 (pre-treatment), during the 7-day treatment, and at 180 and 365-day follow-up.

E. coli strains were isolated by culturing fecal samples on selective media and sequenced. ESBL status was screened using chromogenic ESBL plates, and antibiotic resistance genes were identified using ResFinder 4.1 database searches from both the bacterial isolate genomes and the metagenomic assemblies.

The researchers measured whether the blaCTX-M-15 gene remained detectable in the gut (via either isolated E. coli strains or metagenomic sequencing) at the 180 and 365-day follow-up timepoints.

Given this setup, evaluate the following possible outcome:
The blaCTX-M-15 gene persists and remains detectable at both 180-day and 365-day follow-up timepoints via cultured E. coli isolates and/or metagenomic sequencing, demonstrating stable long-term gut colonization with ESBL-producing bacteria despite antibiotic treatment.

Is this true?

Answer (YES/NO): NO